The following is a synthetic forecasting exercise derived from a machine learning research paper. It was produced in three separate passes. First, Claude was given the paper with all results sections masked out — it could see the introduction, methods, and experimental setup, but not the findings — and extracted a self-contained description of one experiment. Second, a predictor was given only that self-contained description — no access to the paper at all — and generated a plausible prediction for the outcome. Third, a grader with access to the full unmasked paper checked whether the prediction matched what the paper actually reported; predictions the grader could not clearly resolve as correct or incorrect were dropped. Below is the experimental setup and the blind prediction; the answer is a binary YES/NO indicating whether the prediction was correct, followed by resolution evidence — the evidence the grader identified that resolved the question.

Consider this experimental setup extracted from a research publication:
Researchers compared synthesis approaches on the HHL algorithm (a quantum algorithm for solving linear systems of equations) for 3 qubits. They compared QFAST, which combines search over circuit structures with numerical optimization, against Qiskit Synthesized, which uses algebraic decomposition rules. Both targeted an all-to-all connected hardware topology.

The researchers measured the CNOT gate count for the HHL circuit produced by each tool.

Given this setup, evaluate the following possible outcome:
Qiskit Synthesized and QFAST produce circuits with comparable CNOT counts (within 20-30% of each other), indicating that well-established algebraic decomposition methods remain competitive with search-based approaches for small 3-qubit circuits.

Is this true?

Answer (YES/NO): NO